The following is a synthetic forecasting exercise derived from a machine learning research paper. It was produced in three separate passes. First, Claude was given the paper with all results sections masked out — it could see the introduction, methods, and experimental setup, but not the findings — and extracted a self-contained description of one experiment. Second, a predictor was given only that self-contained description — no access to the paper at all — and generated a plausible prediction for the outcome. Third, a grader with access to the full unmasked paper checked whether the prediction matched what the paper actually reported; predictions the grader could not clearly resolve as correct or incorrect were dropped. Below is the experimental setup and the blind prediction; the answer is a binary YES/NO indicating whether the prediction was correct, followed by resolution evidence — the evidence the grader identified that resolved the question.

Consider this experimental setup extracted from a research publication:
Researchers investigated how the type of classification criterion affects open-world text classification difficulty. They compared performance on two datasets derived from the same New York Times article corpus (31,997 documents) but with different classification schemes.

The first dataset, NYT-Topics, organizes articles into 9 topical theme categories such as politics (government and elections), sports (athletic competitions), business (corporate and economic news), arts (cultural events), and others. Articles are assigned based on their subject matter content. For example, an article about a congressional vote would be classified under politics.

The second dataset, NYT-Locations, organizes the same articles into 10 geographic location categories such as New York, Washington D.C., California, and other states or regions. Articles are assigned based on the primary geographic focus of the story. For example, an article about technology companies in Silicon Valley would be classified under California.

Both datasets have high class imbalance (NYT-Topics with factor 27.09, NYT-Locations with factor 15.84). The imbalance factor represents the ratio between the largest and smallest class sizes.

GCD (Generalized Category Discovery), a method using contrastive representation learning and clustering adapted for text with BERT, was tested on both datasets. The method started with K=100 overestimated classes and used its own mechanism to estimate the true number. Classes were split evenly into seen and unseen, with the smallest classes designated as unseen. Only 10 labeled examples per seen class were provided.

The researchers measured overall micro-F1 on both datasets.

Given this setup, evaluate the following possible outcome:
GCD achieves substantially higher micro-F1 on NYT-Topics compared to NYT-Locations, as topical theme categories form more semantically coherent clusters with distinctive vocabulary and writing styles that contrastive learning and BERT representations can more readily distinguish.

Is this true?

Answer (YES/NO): NO